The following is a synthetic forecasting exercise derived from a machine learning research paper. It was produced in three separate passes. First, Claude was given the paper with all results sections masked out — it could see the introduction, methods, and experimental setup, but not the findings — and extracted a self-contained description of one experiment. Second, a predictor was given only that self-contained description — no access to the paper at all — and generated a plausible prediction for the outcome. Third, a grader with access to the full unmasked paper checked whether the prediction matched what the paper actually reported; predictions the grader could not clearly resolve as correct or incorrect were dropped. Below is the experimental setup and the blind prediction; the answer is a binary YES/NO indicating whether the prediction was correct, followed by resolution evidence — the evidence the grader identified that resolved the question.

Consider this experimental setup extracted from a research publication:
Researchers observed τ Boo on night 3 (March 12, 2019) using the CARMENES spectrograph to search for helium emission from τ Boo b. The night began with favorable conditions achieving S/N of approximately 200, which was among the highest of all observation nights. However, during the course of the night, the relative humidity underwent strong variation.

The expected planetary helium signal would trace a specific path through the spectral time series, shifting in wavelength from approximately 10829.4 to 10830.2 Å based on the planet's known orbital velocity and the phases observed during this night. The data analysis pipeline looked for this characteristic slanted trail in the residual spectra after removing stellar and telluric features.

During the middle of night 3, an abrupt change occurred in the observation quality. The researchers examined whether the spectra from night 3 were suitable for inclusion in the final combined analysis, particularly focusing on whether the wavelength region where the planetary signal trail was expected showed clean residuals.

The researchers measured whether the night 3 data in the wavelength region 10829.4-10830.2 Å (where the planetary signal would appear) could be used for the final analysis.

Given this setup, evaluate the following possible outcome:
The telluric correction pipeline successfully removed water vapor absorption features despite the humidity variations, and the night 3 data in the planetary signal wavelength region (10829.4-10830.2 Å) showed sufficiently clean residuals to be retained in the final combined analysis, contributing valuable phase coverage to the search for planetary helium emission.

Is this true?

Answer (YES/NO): NO